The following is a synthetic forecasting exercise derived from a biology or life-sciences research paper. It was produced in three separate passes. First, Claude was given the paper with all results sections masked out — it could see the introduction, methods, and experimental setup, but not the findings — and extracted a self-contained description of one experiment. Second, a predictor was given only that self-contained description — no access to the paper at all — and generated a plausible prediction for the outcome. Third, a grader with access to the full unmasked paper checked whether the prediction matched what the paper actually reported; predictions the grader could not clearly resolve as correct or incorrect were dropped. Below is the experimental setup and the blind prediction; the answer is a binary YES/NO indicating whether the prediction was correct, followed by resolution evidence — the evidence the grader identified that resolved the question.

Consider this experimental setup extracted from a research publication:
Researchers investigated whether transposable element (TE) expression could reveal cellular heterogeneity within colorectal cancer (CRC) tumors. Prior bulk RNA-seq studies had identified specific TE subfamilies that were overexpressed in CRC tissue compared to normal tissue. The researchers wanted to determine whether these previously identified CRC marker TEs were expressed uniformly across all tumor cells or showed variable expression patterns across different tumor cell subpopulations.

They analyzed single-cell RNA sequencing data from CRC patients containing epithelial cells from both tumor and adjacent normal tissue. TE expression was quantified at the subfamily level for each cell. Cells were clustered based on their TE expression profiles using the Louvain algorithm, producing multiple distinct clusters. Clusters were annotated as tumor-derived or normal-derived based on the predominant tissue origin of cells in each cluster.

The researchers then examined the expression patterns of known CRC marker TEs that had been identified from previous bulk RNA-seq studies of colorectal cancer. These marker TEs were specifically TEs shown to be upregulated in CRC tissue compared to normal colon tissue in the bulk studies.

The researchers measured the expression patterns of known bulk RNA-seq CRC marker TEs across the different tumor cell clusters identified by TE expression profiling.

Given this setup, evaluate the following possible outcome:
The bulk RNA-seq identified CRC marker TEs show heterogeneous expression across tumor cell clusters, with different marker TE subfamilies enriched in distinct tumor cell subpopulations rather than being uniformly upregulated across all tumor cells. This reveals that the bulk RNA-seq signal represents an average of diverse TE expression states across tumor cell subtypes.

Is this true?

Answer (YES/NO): YES